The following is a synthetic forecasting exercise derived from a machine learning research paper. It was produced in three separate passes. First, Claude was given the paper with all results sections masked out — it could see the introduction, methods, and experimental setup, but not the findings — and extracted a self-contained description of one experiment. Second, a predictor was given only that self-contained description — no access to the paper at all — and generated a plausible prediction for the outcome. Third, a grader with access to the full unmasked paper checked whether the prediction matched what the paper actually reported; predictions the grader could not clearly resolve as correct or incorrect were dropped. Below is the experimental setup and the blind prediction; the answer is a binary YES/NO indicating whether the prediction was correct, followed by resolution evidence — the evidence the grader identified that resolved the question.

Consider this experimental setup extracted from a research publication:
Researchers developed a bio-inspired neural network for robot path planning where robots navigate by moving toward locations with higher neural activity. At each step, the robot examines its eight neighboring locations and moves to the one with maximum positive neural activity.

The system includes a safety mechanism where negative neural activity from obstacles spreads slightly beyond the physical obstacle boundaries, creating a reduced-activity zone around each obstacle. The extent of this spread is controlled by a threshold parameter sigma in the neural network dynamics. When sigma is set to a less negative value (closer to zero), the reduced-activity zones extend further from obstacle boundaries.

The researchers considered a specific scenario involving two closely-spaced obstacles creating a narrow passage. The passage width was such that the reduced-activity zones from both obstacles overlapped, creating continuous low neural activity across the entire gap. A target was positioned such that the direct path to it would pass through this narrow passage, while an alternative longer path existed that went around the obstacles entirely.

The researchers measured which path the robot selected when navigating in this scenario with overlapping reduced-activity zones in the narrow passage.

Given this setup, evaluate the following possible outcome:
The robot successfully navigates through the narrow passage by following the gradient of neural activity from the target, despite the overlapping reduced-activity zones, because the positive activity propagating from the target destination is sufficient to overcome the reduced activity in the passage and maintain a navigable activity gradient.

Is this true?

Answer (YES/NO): NO